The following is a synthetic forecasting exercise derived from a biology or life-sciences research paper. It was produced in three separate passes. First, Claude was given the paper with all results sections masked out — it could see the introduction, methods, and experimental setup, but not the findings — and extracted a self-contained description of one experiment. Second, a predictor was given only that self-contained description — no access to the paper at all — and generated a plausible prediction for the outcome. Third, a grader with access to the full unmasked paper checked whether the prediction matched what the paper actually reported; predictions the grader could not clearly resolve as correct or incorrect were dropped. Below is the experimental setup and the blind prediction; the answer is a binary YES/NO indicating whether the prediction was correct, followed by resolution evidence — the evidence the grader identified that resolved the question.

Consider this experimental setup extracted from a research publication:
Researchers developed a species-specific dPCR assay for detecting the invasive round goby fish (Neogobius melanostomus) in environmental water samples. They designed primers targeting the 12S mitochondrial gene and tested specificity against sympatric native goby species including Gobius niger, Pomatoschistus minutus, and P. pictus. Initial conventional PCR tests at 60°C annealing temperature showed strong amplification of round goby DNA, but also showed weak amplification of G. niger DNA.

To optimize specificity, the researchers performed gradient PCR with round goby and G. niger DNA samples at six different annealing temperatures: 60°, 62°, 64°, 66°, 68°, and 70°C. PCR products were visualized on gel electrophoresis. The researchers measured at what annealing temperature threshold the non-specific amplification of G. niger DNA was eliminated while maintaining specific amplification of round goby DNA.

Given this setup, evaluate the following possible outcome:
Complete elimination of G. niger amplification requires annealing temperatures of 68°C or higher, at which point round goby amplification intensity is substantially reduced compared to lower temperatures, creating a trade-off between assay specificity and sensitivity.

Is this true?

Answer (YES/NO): NO